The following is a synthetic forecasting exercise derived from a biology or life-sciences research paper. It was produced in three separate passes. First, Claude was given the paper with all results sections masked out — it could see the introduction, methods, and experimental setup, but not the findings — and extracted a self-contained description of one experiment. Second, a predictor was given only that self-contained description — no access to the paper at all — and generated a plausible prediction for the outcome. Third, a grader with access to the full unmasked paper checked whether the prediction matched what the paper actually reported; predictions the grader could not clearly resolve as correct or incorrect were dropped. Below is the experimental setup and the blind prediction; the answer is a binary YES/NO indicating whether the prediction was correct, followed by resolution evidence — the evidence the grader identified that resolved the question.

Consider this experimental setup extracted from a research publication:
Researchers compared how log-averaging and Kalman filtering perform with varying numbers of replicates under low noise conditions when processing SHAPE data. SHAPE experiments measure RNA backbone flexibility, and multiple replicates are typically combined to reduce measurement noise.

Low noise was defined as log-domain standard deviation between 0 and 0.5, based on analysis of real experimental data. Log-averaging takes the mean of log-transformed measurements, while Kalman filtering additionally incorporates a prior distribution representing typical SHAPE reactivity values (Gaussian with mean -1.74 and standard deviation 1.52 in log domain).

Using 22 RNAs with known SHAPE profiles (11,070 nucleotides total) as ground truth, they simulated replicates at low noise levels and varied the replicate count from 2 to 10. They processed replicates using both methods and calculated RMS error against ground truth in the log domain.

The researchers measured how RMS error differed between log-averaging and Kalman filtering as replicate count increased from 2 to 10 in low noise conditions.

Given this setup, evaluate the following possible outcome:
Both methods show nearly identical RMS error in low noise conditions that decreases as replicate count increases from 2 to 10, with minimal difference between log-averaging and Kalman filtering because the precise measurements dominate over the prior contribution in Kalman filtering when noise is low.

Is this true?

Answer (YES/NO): YES